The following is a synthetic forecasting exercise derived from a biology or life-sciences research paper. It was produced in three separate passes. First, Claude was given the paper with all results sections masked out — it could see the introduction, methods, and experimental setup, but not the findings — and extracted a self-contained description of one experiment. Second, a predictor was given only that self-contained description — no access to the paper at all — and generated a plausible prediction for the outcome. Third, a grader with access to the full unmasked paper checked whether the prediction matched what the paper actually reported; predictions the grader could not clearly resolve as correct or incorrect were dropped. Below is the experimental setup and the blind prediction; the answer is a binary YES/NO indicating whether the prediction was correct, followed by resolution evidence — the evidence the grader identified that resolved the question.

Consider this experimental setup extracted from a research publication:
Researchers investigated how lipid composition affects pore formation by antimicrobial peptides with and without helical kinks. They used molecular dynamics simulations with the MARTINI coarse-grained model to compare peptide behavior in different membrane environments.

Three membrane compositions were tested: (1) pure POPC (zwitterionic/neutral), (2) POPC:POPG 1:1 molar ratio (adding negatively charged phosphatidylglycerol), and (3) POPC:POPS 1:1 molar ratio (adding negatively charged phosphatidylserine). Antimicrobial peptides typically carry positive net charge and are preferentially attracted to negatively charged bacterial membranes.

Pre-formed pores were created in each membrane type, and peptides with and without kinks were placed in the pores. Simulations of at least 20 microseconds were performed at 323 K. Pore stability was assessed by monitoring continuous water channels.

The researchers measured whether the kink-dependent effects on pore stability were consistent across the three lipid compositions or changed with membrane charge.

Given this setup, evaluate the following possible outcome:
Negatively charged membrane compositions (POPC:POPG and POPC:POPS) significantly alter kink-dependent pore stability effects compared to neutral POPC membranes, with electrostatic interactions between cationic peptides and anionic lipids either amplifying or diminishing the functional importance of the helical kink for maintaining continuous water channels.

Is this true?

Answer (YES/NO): NO